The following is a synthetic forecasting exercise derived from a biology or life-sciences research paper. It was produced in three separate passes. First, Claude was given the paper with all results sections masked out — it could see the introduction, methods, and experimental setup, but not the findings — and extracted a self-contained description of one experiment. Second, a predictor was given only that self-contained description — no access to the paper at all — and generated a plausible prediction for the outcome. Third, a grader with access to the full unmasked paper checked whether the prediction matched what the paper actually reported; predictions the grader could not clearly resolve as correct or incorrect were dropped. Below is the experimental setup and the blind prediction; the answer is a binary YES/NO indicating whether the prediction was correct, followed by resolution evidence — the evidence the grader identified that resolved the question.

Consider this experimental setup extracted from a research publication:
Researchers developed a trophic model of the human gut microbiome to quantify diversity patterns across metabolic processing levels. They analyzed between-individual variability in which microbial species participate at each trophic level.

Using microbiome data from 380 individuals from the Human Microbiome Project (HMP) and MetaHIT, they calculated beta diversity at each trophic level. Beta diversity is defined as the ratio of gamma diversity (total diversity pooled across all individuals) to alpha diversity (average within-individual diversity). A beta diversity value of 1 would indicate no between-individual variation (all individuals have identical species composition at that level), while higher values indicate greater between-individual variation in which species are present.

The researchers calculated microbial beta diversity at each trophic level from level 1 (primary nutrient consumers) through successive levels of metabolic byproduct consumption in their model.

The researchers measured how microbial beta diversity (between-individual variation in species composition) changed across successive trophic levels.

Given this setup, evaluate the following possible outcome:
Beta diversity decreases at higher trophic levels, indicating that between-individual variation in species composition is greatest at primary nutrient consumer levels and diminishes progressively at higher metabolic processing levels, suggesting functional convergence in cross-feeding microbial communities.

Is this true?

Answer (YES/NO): YES